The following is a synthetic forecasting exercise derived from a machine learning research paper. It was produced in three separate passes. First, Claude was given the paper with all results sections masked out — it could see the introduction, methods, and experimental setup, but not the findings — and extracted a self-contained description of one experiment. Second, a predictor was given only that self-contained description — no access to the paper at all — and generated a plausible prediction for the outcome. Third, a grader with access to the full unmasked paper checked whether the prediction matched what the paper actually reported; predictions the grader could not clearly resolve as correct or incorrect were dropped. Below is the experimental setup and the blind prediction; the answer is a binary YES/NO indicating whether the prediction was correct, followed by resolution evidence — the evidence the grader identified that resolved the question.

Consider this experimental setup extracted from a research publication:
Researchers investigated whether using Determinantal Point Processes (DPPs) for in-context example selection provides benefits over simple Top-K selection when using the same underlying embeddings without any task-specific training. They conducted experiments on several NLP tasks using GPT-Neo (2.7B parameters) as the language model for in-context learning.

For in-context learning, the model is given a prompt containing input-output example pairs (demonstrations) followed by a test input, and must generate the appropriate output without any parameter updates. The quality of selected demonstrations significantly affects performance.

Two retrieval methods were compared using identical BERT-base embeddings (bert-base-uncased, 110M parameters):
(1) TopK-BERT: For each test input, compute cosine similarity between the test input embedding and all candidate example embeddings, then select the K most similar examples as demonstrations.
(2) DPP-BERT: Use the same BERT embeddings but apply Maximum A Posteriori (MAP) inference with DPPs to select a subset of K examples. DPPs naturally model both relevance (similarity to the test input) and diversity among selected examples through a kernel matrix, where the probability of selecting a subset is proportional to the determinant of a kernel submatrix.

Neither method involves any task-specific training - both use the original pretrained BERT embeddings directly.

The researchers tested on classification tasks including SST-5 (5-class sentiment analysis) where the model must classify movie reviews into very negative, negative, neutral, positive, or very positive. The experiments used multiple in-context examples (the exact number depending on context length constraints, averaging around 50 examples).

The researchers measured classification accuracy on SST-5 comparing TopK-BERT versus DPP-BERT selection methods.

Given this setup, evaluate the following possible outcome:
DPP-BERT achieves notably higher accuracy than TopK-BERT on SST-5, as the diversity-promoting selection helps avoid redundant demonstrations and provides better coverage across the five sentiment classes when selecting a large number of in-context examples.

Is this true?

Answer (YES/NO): NO